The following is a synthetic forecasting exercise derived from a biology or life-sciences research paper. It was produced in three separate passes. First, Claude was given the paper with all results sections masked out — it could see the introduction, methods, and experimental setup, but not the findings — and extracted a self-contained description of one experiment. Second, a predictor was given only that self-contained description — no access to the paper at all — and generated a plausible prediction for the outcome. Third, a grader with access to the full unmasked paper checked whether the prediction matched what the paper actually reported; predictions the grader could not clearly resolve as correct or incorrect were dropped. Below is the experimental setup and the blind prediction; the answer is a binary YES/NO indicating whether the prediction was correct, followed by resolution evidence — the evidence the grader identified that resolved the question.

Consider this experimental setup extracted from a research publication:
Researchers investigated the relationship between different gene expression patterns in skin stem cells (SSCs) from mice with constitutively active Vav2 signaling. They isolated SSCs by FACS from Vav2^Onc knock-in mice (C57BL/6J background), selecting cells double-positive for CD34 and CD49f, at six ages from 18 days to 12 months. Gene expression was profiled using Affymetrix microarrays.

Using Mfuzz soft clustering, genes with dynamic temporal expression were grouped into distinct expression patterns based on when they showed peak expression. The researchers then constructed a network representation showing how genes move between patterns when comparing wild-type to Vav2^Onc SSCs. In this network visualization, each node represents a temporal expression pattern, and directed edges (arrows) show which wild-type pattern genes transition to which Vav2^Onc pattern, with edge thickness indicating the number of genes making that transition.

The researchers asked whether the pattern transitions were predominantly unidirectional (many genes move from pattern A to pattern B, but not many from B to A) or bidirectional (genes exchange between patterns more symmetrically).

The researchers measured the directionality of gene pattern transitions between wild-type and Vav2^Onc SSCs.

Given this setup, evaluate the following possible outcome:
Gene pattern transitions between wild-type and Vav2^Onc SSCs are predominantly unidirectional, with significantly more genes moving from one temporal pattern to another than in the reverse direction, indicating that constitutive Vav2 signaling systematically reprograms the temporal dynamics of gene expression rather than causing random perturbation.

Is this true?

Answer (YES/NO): NO